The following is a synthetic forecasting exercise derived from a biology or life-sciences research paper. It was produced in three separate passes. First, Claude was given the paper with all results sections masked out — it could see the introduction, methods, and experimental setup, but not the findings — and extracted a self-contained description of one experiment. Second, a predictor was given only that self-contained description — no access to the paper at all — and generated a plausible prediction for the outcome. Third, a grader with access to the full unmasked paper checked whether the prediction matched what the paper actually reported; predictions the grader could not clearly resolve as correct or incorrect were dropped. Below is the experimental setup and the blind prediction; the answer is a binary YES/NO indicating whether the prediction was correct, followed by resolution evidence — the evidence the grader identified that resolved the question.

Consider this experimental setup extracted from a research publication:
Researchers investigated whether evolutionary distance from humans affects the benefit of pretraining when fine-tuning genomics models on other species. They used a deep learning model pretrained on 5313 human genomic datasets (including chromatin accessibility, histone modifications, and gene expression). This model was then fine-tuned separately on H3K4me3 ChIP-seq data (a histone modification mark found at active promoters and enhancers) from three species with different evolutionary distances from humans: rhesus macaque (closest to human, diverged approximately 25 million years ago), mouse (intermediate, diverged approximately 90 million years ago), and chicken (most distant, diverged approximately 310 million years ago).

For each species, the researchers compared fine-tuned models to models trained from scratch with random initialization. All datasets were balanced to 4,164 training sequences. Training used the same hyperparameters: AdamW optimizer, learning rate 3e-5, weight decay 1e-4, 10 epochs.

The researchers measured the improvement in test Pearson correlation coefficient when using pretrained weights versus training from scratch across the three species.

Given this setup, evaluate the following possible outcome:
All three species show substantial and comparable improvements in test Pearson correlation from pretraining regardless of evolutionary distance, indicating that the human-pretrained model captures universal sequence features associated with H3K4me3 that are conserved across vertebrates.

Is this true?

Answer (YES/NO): NO